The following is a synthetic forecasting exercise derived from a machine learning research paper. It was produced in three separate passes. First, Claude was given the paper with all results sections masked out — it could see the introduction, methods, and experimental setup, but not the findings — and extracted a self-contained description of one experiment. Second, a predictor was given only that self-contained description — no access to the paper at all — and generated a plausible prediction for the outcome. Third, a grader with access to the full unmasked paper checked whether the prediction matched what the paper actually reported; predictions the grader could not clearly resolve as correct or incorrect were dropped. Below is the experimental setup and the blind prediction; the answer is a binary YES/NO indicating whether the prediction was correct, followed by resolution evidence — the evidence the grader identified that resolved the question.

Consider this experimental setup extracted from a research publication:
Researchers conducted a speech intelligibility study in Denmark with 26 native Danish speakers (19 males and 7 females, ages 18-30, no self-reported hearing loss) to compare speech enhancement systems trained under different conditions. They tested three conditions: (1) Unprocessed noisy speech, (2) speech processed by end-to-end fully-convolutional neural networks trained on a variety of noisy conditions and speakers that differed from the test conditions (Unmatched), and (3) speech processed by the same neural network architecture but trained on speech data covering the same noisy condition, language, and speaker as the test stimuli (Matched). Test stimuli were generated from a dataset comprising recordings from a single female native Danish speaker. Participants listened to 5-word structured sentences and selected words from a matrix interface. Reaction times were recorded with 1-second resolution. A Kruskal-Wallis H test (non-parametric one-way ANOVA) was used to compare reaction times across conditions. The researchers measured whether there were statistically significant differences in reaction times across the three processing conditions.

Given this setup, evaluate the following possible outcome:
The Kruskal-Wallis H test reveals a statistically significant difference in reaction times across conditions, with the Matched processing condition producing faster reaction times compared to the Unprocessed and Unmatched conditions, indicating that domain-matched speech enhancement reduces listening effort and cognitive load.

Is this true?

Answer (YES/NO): NO